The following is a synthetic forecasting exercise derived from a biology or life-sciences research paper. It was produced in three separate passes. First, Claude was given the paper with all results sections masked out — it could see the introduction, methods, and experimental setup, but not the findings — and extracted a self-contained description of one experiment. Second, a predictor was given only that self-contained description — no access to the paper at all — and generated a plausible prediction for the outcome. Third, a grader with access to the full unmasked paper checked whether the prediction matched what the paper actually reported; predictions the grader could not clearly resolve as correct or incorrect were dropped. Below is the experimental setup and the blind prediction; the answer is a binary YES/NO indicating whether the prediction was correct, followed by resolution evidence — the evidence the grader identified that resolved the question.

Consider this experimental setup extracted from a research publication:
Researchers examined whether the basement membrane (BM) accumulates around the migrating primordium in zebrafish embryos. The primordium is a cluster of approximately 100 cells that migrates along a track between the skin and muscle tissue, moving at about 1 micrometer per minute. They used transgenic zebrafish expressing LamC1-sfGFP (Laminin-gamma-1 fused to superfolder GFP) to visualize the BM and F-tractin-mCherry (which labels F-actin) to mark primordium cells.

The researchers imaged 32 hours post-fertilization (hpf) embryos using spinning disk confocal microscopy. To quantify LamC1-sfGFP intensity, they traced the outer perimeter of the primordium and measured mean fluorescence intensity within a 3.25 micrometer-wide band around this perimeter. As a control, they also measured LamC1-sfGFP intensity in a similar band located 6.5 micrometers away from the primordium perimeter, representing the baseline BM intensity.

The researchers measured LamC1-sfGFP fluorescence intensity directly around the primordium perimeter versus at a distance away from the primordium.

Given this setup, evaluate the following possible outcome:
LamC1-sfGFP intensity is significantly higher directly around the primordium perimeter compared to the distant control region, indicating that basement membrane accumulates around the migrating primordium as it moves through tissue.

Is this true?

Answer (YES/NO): YES